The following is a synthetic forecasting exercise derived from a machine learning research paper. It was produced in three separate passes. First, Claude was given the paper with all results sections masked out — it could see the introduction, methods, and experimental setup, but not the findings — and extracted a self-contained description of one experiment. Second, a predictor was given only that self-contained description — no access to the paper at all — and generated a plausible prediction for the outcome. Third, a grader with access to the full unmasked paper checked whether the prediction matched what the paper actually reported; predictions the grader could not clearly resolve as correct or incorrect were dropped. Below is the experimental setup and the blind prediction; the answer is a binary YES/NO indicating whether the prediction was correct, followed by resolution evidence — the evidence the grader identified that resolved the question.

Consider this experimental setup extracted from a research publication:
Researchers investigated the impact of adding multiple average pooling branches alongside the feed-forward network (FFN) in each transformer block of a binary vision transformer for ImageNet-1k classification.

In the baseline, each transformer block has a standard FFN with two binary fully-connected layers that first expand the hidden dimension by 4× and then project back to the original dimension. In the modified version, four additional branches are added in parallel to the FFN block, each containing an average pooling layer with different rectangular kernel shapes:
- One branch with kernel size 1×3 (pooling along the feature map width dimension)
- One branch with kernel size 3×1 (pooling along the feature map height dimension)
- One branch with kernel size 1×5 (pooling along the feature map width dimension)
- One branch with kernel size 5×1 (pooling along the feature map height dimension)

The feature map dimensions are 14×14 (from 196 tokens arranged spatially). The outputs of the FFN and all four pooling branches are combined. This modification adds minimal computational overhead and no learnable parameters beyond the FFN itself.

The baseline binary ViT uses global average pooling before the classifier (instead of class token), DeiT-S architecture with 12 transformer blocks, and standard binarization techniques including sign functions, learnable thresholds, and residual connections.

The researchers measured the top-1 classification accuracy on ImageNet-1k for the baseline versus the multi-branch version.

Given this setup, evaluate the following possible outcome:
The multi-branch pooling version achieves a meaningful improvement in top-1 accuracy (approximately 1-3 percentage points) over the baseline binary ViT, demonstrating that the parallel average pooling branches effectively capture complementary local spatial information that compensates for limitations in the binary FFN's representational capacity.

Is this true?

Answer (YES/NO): NO